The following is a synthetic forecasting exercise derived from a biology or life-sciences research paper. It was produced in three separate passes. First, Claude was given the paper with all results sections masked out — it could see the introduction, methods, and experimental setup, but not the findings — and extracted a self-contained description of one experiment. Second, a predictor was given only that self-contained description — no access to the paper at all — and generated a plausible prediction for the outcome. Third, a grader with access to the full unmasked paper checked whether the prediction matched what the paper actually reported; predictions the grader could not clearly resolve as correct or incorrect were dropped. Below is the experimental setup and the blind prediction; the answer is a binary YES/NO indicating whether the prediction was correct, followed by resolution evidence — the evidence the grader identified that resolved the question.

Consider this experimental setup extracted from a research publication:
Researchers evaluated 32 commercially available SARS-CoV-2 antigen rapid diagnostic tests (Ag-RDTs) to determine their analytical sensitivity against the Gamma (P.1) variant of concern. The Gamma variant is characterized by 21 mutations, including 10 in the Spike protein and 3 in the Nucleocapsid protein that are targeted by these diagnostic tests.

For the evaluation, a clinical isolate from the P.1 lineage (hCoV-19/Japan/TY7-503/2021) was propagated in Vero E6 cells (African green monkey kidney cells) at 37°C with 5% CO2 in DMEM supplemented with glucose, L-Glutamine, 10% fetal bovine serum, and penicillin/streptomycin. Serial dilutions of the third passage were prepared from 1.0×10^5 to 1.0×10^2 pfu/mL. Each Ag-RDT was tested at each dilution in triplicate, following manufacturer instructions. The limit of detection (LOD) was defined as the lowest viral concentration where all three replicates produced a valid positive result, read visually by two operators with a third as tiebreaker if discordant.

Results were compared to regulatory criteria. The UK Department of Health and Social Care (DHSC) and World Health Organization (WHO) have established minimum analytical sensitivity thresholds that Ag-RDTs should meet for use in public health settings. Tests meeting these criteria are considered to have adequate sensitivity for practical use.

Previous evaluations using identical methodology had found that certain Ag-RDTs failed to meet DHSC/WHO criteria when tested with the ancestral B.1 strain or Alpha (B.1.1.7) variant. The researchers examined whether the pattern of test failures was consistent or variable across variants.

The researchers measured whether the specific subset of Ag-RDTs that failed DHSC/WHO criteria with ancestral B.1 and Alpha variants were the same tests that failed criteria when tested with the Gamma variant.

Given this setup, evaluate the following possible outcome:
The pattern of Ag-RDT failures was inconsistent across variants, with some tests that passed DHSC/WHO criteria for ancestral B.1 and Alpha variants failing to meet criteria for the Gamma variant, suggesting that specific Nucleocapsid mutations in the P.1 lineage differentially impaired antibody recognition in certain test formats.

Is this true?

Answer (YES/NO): NO